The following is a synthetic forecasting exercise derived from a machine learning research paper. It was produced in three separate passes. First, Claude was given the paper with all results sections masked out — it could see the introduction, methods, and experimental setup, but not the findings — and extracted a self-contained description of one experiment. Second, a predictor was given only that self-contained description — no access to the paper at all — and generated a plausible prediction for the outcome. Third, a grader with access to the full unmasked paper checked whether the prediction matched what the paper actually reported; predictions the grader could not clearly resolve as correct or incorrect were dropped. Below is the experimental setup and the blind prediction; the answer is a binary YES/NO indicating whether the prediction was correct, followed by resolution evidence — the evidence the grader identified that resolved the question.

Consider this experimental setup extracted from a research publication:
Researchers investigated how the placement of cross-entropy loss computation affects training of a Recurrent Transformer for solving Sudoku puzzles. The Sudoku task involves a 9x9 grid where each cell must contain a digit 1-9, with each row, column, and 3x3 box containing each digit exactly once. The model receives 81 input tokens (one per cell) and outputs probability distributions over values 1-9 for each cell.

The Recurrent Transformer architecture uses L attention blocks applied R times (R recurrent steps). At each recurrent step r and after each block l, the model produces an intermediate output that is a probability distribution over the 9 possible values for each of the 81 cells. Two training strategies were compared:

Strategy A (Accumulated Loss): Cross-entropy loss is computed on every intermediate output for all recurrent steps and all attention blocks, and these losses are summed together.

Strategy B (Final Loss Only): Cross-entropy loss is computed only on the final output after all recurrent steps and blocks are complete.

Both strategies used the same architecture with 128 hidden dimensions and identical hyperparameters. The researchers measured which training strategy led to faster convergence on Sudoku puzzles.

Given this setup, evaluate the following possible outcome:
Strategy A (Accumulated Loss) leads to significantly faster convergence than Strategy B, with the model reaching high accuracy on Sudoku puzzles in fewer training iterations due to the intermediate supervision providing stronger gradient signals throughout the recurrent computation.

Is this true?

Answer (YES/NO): YES